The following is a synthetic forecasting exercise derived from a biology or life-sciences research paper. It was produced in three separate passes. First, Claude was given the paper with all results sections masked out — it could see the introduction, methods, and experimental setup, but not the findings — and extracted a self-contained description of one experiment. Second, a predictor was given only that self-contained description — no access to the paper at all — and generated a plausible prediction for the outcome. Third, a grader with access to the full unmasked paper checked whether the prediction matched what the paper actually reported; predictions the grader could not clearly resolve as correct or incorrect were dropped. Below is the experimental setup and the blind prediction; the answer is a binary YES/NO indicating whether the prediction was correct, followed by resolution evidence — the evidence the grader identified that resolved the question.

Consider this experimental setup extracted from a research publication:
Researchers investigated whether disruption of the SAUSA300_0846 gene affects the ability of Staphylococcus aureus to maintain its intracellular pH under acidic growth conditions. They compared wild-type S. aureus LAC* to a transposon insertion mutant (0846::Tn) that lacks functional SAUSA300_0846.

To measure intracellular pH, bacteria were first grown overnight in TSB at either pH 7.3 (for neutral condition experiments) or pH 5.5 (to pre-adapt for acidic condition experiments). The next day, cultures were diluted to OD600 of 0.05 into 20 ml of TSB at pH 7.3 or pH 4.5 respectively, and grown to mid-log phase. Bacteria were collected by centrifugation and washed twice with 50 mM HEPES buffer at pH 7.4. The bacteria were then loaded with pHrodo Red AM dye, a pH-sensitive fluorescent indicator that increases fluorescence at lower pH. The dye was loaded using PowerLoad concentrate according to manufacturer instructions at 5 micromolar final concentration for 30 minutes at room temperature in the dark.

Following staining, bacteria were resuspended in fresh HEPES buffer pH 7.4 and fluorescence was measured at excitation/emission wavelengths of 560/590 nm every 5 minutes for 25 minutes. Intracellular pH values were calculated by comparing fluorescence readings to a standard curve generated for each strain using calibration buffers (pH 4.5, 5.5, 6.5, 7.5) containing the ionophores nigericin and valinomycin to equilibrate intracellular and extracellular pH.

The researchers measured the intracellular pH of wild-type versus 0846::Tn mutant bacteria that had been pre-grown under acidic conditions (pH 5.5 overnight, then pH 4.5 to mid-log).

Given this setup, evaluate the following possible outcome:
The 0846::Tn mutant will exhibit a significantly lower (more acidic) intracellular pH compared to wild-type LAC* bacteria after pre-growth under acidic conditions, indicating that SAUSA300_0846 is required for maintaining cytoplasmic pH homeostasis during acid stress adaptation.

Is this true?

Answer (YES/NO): YES